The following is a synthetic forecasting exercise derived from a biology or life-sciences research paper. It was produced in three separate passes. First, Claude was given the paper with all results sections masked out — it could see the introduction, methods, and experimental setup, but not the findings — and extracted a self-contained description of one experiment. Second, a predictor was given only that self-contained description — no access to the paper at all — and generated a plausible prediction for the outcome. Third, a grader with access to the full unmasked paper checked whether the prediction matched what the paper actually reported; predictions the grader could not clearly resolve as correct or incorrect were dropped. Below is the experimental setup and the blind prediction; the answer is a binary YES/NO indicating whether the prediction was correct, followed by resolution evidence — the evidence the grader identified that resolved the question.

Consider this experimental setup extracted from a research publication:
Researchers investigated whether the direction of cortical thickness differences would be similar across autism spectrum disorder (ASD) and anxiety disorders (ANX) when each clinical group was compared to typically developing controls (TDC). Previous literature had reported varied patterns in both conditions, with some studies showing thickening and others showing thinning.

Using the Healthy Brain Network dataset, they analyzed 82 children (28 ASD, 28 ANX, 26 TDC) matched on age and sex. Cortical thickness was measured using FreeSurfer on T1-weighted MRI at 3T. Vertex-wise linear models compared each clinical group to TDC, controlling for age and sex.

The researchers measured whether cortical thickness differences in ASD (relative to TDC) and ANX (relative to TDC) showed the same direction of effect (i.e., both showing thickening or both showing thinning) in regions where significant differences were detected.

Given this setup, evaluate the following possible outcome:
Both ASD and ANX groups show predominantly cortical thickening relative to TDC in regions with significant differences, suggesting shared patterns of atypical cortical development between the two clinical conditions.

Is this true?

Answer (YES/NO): YES